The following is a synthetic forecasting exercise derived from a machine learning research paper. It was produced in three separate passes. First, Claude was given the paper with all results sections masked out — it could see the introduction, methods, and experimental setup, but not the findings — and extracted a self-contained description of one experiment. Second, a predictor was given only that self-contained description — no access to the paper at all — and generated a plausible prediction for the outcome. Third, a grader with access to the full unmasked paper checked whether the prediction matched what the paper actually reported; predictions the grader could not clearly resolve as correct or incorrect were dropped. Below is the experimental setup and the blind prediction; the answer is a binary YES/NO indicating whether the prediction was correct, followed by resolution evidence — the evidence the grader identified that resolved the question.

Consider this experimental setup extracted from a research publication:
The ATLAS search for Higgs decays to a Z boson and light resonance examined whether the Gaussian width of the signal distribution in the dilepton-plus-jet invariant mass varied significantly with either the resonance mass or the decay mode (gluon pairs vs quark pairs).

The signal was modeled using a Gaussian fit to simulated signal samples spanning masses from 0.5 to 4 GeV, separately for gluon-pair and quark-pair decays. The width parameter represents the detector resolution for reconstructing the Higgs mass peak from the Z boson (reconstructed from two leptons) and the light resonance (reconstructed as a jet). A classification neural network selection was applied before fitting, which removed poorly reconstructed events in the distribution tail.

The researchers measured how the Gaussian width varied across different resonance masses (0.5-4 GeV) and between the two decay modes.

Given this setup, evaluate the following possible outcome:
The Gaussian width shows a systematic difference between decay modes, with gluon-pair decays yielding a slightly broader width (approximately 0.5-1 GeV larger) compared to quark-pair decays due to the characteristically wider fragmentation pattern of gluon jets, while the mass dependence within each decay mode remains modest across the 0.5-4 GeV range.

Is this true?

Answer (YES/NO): NO